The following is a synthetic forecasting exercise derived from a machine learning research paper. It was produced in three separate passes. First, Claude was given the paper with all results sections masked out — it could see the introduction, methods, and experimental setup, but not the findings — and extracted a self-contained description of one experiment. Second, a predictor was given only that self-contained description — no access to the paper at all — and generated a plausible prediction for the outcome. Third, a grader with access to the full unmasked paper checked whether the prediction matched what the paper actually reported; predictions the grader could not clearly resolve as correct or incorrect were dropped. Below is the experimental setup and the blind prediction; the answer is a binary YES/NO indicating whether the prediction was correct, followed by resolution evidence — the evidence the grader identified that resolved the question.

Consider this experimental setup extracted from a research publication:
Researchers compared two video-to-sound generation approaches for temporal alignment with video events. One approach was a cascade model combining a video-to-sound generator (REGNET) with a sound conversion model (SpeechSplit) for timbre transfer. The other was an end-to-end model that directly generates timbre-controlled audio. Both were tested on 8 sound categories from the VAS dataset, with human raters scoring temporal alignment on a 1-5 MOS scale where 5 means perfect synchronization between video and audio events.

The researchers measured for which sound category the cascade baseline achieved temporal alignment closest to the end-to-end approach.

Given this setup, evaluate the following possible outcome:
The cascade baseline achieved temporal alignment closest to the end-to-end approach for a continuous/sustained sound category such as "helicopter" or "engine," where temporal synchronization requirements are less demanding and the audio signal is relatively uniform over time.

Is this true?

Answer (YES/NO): NO